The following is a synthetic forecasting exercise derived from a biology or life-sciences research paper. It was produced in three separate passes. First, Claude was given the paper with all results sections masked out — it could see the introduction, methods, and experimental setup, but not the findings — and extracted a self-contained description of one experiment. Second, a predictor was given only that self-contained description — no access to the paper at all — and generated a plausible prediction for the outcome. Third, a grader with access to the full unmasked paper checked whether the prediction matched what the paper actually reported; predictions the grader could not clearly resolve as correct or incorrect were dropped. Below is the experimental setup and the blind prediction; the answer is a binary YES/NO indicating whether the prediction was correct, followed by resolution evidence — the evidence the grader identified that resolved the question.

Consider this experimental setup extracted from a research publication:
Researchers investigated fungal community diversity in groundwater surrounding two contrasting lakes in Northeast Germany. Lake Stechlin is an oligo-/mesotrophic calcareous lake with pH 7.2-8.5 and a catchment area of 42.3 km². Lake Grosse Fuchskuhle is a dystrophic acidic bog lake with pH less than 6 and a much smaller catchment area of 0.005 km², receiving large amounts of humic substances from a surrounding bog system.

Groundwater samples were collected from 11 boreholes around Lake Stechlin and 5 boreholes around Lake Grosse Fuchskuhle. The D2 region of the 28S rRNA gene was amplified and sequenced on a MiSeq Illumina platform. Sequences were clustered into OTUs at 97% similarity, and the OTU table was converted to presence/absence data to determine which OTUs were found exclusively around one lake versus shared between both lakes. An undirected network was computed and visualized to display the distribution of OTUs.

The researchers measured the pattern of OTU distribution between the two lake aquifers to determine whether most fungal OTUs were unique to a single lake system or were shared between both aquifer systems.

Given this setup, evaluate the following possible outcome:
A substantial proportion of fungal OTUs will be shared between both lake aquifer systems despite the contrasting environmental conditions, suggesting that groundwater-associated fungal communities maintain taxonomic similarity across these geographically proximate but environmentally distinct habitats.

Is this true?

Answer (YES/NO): NO